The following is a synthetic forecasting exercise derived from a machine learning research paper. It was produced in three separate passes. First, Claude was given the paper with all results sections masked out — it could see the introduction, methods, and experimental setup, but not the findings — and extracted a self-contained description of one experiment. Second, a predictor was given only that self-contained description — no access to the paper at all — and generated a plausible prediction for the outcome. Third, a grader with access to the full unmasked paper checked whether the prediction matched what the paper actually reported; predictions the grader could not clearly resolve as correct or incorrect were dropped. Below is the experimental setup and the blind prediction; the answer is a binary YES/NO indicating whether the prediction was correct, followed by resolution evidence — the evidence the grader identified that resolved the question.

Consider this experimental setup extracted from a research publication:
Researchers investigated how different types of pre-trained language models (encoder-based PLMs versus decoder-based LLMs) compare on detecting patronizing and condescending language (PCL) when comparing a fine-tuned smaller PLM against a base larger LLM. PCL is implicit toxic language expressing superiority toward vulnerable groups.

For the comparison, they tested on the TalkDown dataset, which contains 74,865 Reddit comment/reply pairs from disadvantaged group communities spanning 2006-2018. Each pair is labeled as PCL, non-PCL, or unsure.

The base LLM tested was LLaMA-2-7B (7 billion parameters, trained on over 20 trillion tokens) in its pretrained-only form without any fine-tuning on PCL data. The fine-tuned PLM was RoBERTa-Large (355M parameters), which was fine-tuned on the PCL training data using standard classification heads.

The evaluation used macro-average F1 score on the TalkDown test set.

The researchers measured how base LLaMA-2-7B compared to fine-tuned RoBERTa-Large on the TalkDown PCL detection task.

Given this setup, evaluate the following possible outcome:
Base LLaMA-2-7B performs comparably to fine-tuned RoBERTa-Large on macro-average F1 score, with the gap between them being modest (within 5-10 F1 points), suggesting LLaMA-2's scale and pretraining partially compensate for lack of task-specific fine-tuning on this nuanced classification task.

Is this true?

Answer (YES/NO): NO